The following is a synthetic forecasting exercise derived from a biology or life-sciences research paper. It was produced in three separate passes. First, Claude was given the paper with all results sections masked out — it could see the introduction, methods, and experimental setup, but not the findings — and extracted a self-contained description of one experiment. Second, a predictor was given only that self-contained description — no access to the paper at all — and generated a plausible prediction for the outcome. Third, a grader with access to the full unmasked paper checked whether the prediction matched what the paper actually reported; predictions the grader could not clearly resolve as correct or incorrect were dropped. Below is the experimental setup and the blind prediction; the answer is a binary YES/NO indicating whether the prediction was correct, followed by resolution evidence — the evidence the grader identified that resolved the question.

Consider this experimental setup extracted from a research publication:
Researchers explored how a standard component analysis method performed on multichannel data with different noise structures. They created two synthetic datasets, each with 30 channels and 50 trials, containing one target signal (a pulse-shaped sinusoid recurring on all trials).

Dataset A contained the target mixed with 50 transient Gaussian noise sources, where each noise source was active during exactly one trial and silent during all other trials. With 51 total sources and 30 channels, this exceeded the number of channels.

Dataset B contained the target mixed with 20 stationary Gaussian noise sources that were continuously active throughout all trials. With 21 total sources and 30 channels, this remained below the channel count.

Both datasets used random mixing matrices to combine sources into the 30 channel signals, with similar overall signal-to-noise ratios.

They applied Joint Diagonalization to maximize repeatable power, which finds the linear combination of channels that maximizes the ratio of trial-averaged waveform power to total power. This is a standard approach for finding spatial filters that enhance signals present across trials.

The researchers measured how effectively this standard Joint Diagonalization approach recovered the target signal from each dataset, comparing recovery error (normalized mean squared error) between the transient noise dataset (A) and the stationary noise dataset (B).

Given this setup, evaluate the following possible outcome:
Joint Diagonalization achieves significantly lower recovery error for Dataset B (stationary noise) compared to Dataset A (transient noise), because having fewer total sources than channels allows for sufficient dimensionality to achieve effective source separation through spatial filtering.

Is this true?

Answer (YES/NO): YES